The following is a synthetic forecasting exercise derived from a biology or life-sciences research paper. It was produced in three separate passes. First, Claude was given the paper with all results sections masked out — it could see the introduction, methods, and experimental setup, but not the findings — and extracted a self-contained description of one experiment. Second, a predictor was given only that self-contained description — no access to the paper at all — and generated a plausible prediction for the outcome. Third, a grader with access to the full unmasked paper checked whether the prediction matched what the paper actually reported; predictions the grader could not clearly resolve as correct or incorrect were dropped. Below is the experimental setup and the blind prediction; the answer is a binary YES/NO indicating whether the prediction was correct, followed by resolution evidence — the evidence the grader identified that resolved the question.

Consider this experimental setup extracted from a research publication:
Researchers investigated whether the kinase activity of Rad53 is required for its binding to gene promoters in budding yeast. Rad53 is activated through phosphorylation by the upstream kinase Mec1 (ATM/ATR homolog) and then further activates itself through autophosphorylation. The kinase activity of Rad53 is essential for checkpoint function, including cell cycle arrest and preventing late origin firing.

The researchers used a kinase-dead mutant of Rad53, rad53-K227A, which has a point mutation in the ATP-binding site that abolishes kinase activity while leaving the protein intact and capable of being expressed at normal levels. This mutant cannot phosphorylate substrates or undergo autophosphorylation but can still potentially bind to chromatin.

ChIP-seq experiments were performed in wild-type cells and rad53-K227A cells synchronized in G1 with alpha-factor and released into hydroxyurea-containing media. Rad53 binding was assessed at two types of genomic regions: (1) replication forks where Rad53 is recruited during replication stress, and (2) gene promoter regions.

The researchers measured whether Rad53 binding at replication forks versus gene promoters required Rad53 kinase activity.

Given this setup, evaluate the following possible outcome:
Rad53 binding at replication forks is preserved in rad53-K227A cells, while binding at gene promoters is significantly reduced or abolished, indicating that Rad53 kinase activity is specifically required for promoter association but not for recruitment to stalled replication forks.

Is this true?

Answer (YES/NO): NO